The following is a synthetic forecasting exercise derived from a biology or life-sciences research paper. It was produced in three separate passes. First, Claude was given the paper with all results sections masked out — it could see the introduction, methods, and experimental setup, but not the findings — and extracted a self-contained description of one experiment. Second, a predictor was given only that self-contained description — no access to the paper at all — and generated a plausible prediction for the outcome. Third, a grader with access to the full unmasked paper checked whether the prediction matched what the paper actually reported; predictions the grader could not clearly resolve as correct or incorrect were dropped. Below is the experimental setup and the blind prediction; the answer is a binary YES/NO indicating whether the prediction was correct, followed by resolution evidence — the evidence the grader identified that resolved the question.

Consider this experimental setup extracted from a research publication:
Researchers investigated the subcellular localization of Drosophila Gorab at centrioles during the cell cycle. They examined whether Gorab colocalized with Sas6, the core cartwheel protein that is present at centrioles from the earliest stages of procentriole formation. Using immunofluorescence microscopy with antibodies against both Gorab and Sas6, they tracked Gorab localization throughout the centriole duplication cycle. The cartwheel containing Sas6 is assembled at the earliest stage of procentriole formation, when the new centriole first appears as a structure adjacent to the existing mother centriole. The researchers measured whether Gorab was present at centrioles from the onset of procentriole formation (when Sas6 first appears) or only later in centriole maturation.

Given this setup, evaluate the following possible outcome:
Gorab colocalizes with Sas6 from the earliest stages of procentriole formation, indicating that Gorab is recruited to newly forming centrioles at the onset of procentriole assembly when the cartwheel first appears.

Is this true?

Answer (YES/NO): YES